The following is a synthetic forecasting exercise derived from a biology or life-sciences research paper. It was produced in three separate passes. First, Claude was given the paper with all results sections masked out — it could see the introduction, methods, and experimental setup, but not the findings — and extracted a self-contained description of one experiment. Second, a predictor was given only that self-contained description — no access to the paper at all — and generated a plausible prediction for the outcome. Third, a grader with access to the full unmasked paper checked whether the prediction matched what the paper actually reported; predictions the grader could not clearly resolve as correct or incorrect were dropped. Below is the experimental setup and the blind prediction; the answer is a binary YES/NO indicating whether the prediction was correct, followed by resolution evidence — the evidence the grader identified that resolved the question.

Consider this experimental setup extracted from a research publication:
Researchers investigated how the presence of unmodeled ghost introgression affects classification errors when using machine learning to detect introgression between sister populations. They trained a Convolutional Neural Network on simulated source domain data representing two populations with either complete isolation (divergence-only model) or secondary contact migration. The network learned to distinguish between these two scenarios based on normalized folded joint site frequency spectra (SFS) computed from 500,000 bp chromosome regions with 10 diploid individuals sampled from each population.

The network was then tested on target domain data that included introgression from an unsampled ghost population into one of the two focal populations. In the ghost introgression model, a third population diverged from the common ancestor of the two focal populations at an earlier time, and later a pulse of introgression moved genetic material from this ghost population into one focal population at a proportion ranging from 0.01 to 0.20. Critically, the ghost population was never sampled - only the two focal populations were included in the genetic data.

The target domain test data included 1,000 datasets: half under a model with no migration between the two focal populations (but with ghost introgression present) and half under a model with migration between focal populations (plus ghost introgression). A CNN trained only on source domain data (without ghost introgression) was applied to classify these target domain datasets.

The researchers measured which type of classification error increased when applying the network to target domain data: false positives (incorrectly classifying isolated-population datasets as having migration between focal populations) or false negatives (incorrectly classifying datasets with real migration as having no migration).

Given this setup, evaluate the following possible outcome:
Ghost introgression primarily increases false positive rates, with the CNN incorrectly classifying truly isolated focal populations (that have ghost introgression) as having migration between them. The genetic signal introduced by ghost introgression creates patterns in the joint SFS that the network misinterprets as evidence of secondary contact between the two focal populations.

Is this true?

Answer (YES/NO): YES